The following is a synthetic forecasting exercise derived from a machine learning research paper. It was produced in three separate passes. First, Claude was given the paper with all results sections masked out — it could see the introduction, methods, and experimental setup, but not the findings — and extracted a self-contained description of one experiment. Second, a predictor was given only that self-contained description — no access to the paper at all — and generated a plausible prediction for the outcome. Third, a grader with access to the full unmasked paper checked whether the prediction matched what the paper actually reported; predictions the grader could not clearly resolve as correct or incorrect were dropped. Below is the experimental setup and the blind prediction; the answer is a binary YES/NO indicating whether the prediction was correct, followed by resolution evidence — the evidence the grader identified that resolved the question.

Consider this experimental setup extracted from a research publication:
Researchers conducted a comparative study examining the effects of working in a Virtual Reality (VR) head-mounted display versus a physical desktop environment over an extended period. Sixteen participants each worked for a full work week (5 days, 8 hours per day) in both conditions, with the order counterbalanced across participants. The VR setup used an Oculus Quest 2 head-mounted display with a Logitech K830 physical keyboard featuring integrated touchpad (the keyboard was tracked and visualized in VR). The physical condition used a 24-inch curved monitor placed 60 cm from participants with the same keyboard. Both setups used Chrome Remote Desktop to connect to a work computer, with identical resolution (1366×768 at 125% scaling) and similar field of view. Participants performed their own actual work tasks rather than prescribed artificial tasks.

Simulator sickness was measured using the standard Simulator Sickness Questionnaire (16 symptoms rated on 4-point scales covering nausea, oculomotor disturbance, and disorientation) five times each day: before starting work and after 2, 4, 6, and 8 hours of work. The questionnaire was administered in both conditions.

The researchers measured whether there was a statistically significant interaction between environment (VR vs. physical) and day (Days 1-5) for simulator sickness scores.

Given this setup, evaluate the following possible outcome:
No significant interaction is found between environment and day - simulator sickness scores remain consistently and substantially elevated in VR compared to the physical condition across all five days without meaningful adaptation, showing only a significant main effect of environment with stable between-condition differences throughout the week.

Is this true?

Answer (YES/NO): NO